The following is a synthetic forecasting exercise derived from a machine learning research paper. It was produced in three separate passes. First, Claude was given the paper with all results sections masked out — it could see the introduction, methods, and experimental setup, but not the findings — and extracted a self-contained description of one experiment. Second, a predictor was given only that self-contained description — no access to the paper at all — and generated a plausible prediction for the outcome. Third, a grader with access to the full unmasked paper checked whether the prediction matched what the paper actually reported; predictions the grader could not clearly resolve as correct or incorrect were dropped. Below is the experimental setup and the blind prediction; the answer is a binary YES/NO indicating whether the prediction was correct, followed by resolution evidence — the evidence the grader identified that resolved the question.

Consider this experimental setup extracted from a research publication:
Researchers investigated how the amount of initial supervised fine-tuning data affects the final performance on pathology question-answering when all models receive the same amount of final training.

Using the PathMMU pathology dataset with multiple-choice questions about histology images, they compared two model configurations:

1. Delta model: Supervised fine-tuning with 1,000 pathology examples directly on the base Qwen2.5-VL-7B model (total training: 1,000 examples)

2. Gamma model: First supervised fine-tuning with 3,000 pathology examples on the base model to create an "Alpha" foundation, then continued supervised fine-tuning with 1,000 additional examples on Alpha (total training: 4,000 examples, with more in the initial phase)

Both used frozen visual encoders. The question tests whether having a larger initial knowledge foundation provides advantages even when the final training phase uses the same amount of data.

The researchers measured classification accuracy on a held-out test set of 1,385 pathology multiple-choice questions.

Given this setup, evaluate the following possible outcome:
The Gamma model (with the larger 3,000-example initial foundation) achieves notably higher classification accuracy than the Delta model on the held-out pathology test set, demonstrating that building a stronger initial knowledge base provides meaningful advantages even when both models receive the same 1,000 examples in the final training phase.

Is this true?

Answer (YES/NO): YES